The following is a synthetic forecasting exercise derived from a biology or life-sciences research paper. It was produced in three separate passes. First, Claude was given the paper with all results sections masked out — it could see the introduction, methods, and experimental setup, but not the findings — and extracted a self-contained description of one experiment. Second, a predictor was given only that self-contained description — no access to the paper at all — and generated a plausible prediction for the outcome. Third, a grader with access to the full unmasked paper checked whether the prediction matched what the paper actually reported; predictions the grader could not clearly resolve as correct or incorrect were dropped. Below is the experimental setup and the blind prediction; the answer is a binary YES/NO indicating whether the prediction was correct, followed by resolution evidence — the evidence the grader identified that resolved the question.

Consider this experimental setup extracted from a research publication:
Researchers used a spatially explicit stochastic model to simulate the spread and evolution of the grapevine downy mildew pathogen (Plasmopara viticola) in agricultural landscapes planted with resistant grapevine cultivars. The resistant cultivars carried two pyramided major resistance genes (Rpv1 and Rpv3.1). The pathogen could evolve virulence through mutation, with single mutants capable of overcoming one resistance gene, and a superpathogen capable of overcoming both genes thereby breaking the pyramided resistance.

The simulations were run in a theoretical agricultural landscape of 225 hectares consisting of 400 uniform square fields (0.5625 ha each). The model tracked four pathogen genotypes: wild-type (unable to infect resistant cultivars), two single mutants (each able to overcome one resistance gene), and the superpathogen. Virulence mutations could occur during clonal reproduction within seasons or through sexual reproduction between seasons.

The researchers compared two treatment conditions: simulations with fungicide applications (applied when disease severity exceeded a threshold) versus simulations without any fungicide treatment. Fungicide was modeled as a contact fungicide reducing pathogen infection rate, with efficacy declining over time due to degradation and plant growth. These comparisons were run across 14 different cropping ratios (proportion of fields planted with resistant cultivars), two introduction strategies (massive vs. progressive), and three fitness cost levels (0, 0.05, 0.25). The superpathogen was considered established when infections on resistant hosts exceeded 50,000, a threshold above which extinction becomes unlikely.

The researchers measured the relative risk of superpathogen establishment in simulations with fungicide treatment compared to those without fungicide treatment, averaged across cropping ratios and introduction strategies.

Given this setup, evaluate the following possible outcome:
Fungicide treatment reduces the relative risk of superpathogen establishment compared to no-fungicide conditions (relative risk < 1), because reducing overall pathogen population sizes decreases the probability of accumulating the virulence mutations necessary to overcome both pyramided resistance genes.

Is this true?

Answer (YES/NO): YES